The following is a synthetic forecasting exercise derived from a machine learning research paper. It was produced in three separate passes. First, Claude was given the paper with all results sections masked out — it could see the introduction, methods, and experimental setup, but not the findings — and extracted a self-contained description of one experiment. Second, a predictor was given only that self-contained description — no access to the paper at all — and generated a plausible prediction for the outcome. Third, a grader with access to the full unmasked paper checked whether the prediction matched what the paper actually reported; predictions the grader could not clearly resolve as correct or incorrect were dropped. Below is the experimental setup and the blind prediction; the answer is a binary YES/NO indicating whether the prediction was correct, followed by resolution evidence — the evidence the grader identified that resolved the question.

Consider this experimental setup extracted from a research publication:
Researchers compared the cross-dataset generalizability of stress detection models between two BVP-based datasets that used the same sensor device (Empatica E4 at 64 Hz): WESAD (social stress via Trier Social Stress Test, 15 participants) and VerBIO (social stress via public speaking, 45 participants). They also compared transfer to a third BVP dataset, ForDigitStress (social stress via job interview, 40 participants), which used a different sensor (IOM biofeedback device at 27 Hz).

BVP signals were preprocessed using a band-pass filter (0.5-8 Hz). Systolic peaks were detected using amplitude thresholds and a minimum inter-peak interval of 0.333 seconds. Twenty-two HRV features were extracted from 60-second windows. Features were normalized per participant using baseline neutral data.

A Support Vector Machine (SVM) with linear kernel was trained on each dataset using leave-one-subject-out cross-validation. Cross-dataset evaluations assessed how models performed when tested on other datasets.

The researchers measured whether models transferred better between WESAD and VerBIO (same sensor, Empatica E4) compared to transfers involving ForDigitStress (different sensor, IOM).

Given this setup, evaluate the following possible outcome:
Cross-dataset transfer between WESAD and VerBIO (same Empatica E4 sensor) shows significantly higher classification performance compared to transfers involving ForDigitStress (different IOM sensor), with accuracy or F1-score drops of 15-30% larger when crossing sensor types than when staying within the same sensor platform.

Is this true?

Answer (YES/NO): NO